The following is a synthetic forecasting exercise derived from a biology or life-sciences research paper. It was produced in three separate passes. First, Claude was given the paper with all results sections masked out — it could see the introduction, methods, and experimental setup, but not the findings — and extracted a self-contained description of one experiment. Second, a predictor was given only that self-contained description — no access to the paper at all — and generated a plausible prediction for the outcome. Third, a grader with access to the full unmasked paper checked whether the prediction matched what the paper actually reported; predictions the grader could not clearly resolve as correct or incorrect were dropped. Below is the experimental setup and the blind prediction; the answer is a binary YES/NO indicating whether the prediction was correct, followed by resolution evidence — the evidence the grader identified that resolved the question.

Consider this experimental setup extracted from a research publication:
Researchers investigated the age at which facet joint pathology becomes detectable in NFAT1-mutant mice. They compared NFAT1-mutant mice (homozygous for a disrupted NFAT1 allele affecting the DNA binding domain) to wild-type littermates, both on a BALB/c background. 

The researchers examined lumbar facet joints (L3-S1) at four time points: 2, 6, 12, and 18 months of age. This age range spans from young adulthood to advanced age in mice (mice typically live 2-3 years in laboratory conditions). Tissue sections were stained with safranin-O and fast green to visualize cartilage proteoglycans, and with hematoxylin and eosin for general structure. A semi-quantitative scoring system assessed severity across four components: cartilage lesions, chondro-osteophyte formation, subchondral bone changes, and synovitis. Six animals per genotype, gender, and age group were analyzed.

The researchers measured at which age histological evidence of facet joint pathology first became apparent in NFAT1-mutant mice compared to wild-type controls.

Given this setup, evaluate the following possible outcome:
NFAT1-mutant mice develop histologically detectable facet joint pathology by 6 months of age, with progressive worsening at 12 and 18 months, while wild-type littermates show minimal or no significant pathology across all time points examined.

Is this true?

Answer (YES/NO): NO